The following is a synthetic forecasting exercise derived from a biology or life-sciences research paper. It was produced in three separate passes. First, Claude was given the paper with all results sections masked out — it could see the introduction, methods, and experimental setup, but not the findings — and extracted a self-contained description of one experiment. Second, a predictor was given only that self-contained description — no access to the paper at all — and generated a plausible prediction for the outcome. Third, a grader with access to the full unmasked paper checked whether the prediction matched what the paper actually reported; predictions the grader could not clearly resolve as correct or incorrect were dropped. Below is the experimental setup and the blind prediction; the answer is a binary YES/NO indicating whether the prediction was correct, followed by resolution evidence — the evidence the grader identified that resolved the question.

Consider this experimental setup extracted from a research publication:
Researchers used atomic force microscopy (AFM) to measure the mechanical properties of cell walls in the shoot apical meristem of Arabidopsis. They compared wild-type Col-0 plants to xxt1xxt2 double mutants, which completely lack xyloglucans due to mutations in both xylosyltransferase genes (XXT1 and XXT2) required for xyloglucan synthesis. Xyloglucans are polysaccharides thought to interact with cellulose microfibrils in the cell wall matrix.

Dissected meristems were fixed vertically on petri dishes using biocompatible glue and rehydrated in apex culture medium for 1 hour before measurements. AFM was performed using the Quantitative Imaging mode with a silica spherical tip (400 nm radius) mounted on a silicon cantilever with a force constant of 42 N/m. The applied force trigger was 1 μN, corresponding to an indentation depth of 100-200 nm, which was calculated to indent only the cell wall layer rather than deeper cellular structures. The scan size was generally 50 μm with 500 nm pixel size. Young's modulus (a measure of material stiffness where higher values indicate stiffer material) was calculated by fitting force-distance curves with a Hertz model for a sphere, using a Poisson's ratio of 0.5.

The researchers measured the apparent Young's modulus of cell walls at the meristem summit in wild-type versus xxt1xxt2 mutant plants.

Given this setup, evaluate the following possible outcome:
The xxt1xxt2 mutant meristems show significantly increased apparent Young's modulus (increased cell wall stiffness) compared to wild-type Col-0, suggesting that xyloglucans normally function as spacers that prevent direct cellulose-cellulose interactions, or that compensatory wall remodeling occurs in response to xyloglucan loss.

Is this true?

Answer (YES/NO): NO